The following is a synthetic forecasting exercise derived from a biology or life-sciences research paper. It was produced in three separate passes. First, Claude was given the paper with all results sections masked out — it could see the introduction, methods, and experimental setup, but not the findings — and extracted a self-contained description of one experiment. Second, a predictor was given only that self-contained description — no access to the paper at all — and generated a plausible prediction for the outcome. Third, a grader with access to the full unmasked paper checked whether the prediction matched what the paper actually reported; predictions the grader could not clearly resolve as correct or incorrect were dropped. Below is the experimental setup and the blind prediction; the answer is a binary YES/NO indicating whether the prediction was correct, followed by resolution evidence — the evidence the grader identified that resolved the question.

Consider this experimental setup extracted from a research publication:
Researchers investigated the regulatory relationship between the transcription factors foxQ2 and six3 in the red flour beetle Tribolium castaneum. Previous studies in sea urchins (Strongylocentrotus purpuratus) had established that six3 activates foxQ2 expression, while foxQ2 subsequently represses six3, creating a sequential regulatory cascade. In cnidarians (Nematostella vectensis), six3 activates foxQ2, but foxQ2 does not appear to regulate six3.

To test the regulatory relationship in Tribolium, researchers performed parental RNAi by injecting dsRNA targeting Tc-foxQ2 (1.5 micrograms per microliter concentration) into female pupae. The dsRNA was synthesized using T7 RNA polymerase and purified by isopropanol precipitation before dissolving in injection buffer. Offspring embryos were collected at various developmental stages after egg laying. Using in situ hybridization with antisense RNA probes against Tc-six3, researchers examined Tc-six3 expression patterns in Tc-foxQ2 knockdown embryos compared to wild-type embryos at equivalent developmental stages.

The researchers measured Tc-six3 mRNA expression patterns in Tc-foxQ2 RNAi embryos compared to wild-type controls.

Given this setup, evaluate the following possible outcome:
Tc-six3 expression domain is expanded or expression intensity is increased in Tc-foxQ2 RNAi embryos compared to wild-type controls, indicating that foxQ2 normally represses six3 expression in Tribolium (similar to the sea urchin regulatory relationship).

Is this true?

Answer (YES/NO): NO